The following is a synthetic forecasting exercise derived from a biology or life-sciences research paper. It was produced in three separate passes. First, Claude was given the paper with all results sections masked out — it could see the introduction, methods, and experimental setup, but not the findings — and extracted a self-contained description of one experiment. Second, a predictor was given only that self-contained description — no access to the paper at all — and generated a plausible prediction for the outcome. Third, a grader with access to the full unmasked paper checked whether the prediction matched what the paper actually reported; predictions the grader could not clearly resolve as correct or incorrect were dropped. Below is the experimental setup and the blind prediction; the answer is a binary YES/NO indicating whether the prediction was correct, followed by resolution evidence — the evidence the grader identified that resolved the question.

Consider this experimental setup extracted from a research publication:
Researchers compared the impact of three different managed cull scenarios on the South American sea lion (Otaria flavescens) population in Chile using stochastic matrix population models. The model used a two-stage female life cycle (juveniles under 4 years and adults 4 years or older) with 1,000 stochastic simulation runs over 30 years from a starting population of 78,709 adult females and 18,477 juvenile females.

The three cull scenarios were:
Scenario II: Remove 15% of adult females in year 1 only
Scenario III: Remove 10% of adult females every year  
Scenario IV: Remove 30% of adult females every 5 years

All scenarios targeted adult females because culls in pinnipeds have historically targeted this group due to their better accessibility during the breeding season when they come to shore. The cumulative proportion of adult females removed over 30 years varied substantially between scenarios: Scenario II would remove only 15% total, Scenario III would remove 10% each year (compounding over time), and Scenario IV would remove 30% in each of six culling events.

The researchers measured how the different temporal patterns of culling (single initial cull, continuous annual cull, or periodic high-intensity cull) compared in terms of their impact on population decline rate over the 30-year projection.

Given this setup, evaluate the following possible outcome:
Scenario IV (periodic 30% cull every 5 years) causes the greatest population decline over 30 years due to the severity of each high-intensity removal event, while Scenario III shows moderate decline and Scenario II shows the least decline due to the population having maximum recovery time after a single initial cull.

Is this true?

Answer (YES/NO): NO